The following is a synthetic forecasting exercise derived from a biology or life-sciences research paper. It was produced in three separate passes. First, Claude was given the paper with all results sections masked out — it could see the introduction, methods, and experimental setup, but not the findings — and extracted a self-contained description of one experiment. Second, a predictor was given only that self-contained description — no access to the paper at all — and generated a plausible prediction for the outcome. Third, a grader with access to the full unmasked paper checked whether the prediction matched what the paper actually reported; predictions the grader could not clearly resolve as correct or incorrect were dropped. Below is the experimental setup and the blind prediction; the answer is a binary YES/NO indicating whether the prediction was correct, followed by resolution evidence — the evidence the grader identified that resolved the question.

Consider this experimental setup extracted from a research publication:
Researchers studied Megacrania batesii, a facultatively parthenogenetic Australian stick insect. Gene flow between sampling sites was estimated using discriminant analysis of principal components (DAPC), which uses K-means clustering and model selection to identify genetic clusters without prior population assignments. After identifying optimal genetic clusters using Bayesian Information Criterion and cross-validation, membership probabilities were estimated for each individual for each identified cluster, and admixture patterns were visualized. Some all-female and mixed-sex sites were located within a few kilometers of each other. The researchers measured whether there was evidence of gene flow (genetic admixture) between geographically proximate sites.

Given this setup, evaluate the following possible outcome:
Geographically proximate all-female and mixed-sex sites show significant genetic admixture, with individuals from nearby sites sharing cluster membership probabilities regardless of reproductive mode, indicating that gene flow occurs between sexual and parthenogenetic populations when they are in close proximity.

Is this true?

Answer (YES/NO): NO